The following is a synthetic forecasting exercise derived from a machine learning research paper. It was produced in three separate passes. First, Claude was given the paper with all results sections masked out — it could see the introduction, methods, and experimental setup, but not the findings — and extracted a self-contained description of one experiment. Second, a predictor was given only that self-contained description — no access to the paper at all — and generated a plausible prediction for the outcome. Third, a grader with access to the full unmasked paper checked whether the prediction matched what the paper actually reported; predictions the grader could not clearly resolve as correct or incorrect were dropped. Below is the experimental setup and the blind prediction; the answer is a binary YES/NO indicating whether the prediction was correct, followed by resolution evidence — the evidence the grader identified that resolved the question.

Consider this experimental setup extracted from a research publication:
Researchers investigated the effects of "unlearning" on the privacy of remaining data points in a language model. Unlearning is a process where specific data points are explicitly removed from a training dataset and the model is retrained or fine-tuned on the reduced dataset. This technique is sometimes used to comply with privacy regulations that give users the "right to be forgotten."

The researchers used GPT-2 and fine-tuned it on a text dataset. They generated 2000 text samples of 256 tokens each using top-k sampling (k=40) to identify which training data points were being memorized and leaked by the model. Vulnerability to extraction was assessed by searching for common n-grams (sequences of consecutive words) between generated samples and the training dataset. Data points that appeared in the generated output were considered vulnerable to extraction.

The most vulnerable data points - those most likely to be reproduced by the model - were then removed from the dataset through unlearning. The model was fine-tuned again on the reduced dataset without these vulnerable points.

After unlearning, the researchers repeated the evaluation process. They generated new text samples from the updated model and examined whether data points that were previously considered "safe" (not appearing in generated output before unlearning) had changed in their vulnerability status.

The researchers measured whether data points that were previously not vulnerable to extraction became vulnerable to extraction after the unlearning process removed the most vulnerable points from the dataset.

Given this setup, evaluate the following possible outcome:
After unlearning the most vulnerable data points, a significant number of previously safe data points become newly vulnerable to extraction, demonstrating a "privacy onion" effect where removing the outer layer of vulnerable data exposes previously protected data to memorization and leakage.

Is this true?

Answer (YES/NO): YES